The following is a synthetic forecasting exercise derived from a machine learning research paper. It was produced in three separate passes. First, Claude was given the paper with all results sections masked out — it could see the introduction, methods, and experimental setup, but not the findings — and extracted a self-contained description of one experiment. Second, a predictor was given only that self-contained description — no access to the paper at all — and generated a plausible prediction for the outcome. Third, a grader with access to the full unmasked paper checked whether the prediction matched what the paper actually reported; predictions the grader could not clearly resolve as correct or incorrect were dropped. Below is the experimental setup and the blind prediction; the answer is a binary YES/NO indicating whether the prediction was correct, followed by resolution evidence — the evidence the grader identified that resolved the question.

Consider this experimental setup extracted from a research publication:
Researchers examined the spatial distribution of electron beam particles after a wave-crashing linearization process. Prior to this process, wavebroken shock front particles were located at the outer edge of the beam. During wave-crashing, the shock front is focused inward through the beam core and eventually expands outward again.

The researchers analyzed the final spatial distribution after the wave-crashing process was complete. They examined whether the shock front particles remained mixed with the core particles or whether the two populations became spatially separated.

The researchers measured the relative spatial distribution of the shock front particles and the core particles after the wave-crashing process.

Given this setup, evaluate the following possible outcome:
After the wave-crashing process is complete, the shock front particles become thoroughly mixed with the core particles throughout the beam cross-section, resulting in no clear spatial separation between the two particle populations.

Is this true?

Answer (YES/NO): NO